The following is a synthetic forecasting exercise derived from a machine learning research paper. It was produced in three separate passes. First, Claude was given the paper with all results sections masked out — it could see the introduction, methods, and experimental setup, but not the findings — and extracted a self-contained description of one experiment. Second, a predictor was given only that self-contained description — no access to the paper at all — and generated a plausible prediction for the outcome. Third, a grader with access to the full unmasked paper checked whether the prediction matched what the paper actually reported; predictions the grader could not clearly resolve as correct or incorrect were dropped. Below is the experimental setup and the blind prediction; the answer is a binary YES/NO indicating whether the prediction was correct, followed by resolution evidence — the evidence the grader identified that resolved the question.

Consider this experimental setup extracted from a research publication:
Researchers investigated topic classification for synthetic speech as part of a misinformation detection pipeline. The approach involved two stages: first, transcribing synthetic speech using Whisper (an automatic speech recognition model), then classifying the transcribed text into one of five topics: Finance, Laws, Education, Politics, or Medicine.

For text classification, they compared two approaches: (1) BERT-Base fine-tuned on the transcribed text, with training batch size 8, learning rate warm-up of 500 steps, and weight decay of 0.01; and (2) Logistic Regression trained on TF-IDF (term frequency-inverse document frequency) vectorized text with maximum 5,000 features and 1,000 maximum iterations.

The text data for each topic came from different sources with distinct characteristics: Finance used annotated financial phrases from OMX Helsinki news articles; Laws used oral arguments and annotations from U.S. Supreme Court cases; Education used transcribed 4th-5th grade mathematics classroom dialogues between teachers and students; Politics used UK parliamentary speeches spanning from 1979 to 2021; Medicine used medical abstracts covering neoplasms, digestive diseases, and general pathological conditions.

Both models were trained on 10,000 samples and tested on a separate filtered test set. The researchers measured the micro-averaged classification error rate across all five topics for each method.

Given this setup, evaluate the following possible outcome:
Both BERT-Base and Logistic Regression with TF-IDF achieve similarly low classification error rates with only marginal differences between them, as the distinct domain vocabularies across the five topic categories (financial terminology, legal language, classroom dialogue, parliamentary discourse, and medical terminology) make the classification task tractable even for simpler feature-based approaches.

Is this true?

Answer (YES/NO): NO